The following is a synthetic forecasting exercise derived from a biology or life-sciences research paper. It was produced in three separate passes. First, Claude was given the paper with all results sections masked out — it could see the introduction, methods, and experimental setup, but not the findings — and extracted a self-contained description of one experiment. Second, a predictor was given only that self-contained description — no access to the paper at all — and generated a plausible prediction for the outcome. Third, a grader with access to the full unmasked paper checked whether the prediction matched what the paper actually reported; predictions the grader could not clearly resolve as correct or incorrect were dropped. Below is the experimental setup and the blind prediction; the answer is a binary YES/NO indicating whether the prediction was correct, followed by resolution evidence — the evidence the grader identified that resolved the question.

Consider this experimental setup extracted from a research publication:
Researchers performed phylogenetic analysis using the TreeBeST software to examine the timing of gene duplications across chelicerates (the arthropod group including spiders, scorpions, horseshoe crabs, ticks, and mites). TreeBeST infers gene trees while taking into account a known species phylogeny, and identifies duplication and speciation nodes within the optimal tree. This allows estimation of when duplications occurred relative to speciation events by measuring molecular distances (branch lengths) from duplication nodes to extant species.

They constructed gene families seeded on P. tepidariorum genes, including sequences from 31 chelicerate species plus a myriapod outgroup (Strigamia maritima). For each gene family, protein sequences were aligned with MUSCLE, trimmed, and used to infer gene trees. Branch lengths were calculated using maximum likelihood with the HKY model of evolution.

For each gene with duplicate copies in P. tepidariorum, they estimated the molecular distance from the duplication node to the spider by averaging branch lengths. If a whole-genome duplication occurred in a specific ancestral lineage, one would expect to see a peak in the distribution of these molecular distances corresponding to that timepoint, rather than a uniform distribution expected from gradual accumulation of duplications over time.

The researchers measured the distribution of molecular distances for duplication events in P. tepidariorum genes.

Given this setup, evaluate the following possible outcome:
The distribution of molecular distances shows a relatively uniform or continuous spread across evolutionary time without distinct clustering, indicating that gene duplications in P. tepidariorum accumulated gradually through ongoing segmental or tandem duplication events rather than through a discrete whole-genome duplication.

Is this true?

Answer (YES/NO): NO